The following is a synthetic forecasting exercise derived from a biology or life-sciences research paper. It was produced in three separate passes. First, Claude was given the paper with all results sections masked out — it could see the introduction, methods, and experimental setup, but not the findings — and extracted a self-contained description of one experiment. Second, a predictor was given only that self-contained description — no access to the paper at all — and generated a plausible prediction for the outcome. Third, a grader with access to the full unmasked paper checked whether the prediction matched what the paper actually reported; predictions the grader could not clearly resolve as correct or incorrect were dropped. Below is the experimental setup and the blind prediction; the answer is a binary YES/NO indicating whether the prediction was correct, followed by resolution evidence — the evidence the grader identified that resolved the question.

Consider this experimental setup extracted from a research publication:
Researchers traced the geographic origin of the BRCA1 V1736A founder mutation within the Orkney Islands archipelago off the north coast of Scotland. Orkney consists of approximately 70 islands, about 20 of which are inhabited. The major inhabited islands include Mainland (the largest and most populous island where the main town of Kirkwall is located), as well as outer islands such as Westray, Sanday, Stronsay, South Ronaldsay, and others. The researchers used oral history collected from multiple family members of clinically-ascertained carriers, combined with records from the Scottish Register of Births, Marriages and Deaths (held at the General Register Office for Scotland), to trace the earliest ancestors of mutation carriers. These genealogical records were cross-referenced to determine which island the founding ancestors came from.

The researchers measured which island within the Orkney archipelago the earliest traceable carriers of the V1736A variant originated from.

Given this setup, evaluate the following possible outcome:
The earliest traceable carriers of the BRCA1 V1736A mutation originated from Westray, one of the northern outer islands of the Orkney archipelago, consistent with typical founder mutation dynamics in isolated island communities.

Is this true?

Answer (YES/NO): YES